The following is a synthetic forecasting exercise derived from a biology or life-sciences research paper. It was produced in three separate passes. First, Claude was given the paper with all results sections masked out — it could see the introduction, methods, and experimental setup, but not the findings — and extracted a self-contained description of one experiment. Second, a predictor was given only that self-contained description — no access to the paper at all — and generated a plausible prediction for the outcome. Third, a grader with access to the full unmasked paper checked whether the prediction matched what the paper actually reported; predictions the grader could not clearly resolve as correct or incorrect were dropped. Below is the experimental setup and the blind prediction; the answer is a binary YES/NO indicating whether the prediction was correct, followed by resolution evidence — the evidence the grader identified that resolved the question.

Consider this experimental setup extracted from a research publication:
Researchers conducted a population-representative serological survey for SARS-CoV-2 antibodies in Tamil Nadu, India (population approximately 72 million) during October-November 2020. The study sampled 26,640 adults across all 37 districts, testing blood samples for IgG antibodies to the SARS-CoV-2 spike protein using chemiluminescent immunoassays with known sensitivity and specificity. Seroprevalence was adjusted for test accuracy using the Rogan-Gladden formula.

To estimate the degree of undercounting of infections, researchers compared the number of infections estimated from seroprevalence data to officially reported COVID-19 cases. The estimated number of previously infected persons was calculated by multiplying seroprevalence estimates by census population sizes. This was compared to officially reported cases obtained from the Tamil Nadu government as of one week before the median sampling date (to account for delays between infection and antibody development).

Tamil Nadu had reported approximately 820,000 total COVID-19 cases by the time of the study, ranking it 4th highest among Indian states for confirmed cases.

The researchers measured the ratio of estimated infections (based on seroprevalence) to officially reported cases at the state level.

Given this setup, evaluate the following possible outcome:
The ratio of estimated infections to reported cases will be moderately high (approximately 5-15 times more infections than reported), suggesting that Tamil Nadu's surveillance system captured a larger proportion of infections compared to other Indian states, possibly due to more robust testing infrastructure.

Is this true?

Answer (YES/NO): NO